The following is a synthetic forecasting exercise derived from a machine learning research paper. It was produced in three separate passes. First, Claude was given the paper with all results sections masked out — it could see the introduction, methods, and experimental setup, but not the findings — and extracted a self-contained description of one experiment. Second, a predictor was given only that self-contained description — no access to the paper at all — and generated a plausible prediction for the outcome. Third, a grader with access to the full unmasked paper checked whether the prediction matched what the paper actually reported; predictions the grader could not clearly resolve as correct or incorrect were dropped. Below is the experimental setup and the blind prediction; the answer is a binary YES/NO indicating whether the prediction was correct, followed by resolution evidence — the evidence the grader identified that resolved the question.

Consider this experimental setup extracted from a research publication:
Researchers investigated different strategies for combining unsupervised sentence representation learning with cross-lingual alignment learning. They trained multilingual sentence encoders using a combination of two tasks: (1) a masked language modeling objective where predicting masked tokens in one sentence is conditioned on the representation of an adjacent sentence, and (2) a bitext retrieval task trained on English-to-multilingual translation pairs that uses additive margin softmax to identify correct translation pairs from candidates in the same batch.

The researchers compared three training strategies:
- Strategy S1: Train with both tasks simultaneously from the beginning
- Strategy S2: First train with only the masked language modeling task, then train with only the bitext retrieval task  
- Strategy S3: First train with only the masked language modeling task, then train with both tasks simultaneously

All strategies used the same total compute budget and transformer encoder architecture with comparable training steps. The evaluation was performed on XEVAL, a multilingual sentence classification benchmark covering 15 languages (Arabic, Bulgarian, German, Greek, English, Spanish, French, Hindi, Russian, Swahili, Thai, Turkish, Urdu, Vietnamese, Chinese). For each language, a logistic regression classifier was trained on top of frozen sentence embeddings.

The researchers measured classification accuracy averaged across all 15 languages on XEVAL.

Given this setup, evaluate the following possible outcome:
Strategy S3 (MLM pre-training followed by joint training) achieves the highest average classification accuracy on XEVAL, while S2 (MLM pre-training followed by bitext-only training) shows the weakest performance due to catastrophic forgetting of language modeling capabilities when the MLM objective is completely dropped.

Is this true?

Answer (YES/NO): NO